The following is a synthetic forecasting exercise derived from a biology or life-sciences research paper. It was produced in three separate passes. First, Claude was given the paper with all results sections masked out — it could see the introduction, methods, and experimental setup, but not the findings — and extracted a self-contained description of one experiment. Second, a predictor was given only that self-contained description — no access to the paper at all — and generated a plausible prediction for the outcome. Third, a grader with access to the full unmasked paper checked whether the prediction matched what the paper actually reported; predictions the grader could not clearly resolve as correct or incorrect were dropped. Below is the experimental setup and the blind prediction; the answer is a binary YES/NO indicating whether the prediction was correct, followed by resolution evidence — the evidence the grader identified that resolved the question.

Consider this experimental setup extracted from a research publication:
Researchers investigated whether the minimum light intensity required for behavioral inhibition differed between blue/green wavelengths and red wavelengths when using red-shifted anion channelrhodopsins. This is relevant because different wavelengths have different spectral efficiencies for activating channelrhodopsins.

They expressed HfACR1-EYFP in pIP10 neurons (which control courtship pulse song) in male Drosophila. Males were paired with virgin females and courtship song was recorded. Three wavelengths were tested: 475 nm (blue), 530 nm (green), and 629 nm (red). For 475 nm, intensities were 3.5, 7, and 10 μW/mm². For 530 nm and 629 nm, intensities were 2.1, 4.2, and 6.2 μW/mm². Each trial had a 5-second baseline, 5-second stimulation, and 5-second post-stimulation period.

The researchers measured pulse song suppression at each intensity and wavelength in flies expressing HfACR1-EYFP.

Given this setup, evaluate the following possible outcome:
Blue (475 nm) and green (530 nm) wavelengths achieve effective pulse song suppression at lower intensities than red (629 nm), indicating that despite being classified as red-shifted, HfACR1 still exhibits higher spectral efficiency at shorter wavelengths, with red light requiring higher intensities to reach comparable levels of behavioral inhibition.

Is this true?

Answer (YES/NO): NO